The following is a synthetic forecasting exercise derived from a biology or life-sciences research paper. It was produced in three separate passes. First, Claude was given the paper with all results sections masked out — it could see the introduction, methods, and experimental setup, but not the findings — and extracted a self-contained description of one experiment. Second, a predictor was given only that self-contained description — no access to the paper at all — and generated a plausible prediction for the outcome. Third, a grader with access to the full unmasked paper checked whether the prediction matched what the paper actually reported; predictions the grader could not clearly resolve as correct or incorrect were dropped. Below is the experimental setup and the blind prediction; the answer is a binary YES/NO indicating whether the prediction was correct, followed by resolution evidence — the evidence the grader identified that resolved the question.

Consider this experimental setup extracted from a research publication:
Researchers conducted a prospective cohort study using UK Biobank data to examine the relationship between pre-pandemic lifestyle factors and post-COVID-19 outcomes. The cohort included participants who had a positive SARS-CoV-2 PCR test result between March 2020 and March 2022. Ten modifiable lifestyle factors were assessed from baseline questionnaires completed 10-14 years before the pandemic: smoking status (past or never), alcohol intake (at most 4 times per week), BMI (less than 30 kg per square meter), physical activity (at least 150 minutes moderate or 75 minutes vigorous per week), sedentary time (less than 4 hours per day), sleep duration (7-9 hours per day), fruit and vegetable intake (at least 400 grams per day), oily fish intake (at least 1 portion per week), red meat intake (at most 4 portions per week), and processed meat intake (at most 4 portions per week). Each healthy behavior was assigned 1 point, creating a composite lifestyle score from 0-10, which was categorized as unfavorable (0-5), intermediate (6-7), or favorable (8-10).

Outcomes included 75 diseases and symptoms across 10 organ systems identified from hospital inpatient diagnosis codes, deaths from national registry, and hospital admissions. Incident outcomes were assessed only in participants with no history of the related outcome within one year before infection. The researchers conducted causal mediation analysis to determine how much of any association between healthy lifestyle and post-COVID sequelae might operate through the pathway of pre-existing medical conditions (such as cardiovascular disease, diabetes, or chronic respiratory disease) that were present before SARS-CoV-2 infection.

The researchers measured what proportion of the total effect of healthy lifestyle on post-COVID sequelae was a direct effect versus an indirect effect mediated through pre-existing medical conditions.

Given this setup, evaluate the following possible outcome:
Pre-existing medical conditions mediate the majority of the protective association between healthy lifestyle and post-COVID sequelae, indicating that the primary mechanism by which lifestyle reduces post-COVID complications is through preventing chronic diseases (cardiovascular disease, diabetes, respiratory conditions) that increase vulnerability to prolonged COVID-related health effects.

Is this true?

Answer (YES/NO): NO